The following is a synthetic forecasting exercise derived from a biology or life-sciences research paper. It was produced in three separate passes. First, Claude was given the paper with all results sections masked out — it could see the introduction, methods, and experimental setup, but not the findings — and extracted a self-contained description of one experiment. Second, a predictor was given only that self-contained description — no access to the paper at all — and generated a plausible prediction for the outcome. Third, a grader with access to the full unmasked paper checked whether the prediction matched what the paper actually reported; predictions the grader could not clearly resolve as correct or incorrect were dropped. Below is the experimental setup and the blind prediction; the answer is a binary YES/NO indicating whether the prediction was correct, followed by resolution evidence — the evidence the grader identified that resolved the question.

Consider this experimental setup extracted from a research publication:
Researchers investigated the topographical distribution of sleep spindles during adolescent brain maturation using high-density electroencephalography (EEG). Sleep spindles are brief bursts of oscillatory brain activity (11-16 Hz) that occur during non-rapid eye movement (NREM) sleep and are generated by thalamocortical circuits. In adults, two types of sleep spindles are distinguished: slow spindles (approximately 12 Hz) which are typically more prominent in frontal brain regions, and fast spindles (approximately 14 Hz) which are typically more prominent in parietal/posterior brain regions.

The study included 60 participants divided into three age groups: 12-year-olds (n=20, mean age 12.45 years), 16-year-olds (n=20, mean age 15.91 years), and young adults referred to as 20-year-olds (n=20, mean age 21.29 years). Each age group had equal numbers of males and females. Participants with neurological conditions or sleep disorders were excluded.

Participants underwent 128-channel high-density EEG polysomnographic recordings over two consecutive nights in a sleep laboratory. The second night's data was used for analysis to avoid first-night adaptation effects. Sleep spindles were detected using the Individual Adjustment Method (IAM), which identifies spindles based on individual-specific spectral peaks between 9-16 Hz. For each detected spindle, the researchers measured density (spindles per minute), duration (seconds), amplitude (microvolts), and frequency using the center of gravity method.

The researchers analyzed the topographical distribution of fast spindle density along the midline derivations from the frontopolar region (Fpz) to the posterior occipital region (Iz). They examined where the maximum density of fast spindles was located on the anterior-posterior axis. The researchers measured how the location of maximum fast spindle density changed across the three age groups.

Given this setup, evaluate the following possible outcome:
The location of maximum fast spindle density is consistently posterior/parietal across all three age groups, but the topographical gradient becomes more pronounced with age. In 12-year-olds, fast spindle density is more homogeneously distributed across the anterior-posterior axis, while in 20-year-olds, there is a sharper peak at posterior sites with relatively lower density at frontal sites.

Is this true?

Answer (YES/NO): NO